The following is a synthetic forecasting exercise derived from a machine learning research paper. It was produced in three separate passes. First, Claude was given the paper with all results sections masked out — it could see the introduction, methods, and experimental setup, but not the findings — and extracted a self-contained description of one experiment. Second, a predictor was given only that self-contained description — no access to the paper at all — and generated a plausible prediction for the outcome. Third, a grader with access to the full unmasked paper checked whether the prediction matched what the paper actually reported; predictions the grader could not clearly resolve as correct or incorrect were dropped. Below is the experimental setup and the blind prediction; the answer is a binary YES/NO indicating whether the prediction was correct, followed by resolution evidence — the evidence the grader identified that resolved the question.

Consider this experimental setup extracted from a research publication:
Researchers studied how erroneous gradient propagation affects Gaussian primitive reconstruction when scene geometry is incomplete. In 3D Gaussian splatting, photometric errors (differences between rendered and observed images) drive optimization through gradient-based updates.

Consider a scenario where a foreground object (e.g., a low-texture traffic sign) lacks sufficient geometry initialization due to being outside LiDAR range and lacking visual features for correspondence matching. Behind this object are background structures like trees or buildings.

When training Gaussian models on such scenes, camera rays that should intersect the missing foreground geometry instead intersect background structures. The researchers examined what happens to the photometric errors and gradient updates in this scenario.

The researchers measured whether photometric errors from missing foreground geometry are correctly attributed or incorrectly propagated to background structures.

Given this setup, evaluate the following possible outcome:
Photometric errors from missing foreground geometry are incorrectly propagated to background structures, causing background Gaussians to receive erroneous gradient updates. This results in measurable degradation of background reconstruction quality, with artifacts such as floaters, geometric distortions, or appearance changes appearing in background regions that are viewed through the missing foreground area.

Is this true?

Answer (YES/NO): YES